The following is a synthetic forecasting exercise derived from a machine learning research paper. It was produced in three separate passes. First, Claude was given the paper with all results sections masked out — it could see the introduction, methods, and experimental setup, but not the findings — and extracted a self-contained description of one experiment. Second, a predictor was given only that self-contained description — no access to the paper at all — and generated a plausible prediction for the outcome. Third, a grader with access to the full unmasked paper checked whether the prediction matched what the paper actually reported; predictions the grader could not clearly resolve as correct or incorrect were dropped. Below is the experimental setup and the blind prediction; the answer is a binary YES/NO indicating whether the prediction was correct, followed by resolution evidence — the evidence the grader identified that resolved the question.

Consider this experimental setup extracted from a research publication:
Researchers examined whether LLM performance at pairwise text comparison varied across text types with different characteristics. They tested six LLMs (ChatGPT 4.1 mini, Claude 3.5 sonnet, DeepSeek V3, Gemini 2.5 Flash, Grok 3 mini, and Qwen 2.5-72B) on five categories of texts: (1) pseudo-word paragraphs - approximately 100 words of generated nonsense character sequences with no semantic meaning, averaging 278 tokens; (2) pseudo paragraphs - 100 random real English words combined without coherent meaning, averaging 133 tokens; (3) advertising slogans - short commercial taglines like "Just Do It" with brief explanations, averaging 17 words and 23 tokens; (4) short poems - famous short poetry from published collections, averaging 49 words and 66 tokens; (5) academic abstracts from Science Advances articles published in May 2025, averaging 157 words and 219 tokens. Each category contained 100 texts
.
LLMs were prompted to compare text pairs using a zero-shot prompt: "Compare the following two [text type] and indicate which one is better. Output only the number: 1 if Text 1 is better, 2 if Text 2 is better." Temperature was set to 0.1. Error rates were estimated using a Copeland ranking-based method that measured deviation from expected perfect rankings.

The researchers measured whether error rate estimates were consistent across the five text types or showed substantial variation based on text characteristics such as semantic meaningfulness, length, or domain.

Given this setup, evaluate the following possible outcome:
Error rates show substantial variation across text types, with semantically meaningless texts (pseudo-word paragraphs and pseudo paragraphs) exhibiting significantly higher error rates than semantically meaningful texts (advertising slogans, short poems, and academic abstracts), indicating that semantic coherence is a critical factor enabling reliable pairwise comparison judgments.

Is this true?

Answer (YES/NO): YES